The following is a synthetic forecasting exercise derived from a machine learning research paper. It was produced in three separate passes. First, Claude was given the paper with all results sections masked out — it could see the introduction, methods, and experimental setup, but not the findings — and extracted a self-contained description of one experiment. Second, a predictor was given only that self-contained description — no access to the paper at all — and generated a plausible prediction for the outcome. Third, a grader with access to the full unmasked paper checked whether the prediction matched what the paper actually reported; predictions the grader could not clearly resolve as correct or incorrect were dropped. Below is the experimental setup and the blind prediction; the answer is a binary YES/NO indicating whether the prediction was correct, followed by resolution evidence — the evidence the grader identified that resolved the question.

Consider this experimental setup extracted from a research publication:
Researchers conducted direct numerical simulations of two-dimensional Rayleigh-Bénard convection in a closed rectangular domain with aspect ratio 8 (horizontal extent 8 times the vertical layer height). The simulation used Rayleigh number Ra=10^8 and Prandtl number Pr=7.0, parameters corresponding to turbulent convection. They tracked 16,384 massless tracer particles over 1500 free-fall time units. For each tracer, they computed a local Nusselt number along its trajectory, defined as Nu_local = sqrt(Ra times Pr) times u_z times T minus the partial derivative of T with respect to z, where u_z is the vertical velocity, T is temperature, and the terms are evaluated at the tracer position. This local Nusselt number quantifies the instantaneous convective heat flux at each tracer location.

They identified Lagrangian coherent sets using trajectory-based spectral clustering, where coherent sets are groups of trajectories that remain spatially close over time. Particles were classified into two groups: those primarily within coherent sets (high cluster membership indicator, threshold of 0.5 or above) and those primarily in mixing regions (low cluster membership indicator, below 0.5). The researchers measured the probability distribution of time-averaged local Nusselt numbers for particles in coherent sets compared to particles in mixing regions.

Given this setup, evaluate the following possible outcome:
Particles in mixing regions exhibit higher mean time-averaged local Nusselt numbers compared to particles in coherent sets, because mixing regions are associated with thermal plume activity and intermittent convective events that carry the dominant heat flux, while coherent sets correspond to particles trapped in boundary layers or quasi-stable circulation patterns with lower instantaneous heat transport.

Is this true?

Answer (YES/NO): YES